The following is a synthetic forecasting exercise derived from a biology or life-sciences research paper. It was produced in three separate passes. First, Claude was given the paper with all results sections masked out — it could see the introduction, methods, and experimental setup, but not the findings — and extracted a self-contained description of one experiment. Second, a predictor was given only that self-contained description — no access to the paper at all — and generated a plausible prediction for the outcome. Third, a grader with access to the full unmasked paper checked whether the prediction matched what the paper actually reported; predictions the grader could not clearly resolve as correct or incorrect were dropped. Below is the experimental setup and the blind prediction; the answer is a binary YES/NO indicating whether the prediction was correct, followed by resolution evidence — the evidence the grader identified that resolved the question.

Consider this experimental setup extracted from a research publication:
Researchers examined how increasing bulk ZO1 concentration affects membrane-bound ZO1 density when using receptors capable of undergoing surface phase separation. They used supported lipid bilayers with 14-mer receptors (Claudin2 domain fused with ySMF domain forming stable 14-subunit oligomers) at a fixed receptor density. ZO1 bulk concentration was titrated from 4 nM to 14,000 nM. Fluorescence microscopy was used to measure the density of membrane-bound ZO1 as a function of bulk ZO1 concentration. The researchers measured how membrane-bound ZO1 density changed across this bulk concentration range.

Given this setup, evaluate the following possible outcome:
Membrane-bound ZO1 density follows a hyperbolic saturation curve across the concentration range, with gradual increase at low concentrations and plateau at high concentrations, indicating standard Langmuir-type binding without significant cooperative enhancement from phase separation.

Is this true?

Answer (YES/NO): NO